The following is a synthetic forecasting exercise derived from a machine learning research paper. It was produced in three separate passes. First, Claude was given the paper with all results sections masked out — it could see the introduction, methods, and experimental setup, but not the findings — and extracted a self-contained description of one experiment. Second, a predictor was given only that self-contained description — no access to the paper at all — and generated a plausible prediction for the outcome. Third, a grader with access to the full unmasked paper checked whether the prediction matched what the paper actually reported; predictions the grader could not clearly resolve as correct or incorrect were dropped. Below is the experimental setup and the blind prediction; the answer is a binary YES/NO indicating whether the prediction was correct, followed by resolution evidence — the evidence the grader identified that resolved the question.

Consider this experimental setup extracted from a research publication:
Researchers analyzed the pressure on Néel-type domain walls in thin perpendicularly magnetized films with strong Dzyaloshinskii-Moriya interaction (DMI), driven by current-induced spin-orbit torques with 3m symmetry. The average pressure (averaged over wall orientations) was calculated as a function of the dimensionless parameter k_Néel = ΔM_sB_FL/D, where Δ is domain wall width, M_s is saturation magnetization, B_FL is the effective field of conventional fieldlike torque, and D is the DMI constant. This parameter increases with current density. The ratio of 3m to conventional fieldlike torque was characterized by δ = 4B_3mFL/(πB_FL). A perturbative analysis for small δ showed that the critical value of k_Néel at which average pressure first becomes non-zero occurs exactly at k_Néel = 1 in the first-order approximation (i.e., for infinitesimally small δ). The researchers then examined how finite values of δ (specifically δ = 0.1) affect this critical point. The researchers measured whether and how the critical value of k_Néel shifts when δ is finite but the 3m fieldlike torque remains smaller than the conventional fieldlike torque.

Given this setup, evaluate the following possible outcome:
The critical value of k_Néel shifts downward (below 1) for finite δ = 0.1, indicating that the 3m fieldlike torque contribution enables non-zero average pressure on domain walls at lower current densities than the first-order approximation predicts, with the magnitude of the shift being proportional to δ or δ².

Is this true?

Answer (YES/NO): YES